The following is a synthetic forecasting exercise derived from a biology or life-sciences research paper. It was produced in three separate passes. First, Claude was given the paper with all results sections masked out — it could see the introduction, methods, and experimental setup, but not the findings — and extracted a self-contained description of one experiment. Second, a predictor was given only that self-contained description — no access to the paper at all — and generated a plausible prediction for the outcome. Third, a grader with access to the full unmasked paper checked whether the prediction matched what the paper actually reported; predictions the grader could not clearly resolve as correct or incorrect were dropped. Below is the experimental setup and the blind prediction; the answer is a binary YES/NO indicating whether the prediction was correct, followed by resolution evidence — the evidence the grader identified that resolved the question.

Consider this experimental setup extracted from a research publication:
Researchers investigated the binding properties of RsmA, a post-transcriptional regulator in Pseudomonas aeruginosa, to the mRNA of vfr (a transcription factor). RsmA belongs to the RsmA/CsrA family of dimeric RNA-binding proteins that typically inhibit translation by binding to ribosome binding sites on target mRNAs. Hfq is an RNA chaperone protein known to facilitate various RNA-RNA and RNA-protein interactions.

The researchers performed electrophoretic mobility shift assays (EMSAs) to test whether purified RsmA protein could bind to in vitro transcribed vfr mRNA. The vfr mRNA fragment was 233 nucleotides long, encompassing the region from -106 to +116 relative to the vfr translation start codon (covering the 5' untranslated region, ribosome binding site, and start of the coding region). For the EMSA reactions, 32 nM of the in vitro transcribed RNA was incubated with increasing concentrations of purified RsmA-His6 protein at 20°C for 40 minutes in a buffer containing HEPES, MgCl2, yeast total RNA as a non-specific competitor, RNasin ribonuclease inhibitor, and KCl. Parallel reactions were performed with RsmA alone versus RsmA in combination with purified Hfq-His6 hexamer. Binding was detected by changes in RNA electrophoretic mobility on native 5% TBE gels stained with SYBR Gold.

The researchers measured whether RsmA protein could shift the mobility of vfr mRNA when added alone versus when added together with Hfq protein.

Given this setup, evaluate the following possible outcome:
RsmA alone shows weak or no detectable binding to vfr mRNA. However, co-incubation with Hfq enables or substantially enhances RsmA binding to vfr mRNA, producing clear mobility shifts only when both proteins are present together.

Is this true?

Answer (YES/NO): YES